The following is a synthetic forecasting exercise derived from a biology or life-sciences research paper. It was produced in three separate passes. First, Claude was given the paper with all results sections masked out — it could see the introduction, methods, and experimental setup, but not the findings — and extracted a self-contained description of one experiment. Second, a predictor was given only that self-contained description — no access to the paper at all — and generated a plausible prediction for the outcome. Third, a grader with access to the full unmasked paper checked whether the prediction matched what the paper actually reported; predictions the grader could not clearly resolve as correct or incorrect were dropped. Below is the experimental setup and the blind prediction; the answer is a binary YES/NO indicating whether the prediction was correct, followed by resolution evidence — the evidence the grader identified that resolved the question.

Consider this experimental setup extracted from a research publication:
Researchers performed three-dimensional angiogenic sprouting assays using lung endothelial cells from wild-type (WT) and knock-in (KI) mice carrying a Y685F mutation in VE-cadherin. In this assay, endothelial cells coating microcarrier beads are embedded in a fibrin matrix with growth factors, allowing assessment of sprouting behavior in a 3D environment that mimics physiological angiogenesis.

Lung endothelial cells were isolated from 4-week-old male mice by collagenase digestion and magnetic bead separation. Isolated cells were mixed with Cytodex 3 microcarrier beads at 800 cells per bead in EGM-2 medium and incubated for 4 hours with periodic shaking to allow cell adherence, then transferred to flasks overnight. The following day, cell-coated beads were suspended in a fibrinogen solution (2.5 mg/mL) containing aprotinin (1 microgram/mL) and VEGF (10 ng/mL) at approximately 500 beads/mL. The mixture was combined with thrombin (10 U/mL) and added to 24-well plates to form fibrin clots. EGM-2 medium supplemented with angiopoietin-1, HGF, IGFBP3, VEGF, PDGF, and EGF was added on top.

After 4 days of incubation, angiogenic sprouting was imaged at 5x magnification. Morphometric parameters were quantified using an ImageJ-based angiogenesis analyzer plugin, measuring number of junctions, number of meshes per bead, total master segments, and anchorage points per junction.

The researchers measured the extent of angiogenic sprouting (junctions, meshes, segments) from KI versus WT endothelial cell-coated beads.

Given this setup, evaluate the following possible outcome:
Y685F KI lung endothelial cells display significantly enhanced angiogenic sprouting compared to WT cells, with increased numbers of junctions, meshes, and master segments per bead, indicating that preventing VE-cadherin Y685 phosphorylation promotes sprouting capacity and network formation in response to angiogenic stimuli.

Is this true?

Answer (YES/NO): NO